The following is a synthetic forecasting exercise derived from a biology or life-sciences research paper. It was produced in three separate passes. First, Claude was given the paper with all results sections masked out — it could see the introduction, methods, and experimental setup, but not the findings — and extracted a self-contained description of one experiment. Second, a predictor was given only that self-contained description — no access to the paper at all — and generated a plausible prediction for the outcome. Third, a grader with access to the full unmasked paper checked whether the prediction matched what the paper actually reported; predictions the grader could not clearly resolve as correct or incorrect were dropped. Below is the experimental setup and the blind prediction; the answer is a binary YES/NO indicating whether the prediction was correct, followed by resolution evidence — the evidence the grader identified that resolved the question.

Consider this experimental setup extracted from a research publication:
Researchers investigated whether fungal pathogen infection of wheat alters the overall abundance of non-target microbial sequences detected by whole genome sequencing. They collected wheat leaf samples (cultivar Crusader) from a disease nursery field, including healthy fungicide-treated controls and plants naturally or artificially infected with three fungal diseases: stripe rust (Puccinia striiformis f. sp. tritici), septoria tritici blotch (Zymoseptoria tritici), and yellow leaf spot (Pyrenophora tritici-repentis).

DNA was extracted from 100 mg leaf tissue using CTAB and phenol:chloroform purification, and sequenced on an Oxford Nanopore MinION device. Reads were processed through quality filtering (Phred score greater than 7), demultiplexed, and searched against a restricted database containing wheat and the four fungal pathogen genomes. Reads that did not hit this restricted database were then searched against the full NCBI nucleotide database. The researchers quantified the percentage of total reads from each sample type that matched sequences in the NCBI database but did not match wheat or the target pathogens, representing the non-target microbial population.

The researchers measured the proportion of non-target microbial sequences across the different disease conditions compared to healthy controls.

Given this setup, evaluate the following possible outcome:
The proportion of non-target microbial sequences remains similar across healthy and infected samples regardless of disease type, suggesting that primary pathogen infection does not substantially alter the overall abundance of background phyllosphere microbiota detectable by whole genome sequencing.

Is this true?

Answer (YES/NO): NO